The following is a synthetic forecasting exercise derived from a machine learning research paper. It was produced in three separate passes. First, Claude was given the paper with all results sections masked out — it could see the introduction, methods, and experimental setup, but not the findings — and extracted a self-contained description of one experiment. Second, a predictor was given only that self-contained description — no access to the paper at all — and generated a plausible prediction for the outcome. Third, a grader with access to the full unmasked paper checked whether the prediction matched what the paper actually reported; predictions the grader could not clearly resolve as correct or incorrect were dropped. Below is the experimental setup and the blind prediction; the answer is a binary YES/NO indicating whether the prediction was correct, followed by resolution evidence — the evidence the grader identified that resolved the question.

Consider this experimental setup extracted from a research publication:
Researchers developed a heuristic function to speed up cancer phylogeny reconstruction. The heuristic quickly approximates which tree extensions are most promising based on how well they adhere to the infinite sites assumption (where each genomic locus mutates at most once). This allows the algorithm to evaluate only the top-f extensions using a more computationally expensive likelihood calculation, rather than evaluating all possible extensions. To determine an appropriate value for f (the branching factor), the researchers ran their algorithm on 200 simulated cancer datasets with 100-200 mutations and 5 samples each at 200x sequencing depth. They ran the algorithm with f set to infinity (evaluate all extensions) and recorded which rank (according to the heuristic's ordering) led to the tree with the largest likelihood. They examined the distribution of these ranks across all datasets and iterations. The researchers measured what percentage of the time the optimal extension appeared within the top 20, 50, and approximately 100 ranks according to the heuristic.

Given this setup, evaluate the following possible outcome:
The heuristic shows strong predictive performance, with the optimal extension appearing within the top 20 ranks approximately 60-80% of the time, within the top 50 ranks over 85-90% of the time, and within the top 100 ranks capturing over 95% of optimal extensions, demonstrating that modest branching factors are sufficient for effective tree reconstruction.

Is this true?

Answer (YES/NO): NO